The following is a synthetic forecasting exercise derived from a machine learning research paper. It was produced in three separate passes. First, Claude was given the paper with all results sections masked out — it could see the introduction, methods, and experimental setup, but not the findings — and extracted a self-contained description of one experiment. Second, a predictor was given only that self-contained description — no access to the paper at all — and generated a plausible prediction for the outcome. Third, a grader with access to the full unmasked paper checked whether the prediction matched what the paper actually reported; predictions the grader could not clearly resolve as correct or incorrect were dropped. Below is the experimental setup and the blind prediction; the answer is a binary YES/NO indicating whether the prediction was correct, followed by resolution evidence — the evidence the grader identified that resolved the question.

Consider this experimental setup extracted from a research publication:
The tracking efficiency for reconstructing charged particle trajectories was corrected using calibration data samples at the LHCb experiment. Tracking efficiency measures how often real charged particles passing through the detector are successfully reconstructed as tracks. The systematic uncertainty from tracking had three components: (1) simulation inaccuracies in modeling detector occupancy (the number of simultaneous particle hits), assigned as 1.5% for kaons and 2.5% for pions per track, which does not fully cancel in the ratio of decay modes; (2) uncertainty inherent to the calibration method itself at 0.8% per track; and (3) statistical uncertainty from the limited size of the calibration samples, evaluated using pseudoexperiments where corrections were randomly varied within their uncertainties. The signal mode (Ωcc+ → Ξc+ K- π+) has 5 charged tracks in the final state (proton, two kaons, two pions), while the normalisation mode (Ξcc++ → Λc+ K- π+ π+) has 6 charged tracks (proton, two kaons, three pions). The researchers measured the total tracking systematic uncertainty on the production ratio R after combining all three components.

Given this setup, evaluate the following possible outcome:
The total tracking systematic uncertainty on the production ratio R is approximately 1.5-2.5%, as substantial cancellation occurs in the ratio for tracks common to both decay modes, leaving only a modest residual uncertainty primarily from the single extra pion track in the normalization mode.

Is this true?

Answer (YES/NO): NO